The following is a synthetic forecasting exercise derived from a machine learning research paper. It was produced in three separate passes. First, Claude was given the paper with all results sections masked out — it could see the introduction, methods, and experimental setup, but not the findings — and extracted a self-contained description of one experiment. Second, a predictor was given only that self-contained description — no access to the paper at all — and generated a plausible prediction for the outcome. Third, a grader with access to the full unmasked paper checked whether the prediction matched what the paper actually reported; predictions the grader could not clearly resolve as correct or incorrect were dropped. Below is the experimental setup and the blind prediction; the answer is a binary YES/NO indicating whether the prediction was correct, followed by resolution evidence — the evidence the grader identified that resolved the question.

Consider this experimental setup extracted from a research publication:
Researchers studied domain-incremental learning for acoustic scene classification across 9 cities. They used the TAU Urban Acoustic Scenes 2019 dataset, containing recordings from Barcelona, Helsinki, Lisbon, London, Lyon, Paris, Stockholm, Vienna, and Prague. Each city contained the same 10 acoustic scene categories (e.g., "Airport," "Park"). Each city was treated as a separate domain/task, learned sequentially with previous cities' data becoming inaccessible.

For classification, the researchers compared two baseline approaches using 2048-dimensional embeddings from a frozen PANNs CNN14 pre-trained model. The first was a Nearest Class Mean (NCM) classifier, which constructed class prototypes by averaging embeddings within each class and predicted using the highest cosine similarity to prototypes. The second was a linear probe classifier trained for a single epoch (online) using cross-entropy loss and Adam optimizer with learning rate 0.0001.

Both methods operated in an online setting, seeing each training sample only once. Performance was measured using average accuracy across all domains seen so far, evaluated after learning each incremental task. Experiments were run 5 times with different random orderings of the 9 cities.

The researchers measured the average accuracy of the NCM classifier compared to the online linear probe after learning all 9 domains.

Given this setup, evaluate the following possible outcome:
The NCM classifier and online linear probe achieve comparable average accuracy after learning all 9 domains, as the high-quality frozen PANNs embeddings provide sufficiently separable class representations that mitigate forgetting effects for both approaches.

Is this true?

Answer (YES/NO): NO